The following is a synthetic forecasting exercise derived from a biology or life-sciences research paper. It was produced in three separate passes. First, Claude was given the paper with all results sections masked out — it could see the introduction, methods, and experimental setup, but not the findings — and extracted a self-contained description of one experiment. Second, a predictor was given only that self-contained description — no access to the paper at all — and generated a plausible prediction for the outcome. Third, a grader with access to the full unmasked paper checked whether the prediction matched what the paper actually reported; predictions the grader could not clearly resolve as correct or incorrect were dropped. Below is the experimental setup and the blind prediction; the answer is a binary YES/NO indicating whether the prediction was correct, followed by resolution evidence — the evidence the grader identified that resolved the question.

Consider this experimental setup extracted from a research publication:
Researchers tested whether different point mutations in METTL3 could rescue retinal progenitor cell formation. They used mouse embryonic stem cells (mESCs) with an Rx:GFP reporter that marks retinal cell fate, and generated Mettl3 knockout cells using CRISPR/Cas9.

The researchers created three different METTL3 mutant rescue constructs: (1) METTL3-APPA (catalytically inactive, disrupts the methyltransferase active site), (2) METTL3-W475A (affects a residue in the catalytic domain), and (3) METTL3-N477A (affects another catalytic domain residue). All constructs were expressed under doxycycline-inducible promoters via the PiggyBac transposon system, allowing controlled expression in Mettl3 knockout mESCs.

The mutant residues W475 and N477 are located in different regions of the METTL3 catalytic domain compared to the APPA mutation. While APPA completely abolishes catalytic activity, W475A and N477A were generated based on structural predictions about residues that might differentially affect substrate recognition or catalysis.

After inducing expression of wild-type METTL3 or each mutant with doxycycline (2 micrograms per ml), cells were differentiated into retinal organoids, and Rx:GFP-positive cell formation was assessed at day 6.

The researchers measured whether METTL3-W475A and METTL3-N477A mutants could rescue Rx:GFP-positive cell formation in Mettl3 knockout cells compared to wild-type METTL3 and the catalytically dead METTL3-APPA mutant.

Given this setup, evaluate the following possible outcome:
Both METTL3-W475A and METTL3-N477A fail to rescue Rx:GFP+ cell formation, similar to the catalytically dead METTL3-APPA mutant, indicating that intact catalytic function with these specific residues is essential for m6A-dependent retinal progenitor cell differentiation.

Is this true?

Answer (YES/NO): YES